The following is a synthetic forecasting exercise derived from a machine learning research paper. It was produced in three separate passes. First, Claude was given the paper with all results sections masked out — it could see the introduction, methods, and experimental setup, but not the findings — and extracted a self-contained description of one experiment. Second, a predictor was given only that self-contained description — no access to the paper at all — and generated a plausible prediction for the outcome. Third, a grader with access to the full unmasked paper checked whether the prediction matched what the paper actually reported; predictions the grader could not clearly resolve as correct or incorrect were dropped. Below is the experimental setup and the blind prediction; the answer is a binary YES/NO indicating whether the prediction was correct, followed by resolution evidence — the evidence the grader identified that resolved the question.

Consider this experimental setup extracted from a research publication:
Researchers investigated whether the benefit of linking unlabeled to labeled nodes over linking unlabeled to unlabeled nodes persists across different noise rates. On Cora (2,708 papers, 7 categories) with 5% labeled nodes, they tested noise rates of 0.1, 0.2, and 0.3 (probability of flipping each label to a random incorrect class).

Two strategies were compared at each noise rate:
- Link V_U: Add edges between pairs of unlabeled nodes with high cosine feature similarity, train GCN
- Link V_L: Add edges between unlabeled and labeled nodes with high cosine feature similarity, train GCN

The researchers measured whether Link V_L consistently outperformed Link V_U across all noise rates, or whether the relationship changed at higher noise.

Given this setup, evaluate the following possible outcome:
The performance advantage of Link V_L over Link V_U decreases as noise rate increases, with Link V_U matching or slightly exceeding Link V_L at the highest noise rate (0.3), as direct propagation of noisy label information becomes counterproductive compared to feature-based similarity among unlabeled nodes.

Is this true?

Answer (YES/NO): NO